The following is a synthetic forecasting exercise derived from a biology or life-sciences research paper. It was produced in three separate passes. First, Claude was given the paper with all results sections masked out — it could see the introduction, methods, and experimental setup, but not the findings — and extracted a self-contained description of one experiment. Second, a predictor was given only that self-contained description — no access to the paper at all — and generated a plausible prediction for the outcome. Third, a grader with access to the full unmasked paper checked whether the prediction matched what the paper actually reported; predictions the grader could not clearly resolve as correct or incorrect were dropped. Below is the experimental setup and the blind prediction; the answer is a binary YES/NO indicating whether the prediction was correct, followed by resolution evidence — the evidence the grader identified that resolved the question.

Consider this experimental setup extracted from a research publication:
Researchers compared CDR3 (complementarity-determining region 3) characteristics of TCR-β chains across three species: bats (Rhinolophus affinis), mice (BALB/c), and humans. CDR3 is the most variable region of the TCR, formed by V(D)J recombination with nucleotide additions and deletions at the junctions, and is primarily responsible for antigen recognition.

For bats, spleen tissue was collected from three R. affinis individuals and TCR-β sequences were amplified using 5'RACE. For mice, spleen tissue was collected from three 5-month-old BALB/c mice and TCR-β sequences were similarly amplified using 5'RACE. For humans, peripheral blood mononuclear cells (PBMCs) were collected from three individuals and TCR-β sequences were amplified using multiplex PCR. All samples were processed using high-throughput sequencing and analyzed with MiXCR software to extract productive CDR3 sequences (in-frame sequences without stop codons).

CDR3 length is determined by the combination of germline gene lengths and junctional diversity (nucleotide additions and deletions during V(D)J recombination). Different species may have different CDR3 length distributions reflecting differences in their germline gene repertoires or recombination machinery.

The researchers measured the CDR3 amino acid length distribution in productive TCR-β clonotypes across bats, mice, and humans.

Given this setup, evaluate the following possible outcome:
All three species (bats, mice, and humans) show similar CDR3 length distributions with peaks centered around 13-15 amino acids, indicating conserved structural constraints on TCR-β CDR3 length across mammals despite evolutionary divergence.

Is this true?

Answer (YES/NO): YES